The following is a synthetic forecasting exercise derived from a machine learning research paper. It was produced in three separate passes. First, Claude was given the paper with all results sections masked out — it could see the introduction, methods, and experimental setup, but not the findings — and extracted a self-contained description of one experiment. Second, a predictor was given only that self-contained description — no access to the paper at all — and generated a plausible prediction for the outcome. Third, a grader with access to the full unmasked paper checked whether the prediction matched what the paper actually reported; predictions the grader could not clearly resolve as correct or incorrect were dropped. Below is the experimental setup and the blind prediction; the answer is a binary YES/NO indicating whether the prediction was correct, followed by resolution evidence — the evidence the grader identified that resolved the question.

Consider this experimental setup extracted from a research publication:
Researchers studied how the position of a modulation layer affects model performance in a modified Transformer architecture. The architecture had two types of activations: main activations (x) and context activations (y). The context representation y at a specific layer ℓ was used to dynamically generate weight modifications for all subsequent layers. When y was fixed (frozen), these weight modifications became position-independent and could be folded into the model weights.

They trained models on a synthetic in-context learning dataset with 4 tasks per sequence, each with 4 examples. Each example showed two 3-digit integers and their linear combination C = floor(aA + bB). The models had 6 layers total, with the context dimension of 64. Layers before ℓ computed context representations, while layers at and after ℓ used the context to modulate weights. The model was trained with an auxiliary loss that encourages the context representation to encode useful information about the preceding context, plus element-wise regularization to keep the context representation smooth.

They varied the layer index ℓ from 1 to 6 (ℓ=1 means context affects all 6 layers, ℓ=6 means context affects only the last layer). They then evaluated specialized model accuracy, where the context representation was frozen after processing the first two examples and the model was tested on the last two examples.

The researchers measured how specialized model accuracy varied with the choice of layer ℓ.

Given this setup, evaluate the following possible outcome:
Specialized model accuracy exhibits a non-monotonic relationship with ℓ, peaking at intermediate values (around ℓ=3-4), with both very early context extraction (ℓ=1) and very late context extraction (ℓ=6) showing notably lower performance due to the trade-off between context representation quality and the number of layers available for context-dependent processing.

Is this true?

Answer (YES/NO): YES